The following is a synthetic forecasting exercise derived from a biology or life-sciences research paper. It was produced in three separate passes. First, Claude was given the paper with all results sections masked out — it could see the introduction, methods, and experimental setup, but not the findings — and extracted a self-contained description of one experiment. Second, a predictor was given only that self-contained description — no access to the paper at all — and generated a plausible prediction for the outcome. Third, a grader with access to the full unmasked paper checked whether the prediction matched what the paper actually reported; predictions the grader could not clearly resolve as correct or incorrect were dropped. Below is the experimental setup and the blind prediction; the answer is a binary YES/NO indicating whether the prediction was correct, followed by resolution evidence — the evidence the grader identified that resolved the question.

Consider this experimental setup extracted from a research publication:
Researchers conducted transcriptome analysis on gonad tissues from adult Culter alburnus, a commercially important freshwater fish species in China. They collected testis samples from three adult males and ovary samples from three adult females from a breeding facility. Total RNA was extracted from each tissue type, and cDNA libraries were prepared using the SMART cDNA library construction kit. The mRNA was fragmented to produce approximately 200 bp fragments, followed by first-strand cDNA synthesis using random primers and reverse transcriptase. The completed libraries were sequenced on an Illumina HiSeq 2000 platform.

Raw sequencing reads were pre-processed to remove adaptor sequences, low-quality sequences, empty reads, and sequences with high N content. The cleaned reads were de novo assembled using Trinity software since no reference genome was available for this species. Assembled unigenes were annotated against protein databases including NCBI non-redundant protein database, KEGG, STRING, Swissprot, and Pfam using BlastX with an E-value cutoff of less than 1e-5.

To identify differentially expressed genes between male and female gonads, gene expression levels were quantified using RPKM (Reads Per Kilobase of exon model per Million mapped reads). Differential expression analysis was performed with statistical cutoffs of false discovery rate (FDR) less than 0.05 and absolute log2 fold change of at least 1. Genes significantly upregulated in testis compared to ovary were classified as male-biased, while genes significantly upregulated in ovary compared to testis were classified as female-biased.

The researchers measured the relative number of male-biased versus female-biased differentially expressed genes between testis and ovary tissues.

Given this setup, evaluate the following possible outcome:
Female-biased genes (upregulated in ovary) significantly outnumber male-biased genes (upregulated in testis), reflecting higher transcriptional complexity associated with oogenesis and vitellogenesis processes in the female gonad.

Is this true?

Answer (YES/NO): NO